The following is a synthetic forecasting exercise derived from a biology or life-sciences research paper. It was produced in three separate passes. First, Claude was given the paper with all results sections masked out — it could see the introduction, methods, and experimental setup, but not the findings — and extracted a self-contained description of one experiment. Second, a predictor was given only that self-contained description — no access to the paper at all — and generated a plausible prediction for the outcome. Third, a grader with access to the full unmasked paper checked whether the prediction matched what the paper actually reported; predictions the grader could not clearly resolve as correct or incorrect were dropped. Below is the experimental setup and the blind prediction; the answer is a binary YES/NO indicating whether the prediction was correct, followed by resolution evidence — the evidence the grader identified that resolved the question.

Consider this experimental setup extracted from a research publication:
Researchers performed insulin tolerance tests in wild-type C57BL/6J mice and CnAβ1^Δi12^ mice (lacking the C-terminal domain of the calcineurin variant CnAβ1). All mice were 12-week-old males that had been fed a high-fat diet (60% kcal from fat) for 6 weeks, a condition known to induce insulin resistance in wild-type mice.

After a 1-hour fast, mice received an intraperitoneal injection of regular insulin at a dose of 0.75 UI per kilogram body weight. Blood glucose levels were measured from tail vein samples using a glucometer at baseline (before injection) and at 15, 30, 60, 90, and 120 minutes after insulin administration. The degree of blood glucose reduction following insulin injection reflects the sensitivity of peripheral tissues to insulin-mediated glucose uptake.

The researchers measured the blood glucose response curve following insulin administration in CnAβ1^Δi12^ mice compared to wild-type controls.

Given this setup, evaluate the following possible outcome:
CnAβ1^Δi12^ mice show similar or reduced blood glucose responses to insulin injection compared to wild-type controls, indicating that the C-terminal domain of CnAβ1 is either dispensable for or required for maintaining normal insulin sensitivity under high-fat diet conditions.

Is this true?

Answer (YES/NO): NO